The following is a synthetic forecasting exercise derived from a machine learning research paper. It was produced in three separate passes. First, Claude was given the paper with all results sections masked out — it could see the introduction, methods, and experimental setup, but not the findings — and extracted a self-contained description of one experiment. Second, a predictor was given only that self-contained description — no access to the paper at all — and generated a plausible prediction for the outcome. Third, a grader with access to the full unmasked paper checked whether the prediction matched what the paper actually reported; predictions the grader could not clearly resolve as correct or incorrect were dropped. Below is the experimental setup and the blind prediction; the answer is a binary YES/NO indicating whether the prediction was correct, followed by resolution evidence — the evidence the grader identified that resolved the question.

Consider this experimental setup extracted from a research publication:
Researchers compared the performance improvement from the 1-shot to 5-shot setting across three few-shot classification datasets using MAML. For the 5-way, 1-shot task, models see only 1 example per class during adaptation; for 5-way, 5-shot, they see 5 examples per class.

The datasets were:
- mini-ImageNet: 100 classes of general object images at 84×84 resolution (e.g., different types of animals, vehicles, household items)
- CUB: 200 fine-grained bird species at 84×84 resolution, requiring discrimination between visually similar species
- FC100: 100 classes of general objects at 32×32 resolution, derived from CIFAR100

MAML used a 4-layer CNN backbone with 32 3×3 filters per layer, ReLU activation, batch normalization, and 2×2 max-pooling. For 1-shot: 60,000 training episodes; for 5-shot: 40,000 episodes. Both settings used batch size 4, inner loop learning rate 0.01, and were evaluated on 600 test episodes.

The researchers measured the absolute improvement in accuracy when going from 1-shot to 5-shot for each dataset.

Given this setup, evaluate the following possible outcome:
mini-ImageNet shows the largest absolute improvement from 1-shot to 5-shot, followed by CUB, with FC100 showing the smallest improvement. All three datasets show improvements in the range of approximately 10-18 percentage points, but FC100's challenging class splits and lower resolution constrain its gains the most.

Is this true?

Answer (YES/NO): NO